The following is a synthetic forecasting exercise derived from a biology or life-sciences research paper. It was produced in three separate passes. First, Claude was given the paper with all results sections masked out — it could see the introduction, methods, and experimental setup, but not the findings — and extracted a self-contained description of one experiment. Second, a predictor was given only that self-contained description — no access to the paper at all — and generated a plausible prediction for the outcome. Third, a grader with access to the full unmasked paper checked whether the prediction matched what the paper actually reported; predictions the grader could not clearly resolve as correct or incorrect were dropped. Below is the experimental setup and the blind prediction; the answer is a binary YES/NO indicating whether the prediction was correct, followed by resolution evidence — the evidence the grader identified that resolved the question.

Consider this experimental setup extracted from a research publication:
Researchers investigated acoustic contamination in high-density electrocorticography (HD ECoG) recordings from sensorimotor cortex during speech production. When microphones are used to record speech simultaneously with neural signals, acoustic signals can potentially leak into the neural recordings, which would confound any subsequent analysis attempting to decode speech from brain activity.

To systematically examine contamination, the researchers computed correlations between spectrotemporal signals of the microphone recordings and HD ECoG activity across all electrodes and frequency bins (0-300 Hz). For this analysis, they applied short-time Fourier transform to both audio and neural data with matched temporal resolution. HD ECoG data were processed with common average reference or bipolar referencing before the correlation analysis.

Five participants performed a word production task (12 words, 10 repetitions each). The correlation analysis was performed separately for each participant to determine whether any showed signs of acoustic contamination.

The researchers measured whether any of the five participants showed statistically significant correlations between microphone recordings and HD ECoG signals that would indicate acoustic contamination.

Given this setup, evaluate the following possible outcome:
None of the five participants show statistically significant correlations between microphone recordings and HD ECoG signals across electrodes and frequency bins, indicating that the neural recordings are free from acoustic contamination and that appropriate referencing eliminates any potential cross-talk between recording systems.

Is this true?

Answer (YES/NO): YES